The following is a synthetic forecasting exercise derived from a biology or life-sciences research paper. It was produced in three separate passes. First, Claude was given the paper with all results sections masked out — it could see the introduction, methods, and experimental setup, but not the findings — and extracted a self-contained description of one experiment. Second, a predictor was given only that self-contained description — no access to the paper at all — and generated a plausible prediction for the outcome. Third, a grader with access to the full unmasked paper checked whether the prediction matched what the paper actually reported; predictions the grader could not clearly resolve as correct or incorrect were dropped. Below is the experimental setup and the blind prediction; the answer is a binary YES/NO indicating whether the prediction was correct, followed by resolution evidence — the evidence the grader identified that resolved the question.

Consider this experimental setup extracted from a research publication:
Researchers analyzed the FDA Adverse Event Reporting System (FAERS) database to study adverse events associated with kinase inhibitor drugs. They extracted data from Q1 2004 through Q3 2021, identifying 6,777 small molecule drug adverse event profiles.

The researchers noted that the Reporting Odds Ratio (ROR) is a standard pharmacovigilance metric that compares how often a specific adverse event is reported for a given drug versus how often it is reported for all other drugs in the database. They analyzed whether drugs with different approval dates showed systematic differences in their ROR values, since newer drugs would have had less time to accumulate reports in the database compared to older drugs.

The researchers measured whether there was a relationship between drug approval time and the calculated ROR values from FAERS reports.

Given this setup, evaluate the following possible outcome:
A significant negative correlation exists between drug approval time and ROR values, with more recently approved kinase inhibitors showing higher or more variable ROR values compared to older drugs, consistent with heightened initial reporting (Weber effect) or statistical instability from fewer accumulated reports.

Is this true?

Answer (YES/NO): YES